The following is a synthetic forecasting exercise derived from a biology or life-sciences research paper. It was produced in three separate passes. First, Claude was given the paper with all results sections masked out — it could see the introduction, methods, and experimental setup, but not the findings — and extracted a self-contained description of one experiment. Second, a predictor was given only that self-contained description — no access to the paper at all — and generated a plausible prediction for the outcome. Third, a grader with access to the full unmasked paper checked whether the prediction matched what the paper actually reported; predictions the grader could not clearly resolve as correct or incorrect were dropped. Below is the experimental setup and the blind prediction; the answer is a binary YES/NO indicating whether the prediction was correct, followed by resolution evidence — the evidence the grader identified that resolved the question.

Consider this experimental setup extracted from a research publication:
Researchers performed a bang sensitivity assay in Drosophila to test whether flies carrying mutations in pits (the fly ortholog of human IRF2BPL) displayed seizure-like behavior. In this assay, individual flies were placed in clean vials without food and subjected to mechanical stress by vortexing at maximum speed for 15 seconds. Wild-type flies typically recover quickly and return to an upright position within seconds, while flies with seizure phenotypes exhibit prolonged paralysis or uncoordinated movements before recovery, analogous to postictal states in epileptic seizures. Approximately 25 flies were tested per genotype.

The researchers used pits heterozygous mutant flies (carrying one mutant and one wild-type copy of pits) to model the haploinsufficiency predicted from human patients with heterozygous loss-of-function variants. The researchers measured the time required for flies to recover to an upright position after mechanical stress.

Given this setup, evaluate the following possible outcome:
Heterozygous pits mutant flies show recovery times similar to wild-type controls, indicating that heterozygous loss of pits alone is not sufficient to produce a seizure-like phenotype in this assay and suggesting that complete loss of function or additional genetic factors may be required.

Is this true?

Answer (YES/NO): NO